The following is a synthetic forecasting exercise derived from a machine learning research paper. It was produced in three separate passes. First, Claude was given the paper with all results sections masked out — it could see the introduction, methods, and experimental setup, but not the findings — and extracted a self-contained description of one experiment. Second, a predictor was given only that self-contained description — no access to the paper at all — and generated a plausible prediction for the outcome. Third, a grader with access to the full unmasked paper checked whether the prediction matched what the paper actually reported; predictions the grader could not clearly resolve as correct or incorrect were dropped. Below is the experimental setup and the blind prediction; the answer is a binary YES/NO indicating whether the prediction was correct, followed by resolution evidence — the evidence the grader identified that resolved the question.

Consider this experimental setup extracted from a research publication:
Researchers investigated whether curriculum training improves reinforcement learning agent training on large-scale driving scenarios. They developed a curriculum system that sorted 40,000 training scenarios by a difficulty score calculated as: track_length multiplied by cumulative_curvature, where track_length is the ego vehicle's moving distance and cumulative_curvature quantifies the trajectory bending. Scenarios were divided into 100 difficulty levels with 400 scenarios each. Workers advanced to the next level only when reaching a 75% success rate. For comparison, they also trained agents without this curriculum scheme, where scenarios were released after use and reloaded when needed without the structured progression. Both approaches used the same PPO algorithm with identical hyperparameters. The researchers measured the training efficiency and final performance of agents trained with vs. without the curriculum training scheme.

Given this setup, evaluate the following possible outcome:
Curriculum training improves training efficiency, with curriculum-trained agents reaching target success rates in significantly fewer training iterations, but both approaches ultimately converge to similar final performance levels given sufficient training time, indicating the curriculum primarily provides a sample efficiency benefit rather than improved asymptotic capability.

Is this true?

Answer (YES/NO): NO